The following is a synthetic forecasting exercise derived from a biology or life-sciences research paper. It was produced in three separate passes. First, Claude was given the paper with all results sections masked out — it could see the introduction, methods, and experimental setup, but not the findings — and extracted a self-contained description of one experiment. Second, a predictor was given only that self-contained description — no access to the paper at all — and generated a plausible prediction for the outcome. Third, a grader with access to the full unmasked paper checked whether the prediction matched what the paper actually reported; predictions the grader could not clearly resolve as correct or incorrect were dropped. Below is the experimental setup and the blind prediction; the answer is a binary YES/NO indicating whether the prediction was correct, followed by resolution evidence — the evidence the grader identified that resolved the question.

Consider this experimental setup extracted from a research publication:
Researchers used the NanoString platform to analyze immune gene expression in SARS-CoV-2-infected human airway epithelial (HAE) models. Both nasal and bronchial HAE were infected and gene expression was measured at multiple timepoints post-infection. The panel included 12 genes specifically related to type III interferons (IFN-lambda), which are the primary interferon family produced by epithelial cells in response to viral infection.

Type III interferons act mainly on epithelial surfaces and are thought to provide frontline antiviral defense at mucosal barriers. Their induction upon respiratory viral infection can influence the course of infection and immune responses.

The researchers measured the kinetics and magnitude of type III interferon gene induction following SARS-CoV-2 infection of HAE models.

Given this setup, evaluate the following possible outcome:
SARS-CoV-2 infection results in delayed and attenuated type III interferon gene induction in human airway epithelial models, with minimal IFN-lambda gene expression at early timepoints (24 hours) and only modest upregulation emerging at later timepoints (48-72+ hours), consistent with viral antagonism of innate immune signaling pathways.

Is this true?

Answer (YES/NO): NO